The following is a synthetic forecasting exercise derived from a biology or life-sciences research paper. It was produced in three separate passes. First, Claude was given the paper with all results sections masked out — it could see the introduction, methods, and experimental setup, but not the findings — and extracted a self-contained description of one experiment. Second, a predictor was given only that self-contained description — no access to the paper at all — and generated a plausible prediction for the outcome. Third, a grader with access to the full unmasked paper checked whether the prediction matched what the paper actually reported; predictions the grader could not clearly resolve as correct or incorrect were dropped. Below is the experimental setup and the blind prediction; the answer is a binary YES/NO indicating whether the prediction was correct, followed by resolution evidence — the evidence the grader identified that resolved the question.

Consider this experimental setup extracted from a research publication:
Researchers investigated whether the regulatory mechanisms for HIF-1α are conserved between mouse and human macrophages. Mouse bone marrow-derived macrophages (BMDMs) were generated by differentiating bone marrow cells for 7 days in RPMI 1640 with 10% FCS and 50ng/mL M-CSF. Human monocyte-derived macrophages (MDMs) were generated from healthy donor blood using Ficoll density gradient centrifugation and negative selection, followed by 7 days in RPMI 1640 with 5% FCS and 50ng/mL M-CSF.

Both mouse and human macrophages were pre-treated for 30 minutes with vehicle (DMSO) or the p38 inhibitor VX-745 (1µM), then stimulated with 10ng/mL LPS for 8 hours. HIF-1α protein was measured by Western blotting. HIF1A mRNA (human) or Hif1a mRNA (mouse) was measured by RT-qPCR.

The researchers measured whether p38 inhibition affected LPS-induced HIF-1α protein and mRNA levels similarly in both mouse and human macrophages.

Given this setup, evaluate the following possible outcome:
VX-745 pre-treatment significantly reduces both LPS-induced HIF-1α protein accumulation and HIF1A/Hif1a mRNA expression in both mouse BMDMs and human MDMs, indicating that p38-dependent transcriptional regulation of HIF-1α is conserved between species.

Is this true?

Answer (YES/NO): NO